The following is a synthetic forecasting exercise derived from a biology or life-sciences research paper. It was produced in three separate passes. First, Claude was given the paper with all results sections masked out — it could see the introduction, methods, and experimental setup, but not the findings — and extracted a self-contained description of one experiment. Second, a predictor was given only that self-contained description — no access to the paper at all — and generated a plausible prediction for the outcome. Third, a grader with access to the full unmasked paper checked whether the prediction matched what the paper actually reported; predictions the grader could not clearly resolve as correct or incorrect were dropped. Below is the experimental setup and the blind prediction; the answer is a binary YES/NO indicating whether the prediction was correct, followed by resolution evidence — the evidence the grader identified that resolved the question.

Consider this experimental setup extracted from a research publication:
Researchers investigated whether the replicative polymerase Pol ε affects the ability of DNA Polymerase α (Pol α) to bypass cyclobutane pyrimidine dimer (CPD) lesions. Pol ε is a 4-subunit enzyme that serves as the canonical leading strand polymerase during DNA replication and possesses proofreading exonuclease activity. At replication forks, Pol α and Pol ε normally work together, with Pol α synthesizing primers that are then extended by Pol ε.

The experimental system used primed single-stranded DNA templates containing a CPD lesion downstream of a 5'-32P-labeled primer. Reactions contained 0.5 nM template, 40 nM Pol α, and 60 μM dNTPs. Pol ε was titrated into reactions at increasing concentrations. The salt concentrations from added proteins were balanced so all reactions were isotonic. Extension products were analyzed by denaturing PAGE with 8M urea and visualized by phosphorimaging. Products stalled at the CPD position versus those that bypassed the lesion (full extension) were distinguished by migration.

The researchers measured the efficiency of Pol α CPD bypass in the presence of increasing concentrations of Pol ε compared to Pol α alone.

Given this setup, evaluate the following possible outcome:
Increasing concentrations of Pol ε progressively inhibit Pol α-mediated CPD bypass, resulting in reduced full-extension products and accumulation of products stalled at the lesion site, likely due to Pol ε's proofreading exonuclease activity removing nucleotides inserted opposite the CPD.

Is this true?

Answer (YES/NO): NO